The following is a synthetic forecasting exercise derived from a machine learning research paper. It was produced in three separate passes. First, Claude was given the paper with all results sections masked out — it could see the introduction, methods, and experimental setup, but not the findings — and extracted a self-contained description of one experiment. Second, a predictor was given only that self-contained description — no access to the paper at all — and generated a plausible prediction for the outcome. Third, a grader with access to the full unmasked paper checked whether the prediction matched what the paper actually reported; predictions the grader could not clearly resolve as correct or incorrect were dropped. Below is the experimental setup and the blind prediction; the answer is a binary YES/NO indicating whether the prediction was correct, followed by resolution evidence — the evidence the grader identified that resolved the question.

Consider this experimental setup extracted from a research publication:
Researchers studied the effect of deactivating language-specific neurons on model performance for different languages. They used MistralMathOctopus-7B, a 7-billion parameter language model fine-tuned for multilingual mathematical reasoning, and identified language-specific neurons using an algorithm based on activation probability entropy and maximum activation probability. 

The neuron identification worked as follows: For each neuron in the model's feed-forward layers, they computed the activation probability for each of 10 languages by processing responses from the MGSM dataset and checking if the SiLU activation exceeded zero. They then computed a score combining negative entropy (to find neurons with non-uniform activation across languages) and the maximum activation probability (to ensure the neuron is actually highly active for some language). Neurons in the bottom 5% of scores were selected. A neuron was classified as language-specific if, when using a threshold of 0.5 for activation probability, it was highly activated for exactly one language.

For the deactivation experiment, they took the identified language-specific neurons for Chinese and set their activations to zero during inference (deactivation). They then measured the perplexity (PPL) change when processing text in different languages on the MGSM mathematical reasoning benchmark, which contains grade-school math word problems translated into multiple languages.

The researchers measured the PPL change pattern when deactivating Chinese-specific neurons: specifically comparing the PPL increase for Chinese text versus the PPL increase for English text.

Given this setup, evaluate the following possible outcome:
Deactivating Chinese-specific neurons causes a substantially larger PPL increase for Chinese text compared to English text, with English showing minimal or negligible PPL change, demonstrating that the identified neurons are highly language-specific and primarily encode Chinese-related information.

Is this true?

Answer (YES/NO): YES